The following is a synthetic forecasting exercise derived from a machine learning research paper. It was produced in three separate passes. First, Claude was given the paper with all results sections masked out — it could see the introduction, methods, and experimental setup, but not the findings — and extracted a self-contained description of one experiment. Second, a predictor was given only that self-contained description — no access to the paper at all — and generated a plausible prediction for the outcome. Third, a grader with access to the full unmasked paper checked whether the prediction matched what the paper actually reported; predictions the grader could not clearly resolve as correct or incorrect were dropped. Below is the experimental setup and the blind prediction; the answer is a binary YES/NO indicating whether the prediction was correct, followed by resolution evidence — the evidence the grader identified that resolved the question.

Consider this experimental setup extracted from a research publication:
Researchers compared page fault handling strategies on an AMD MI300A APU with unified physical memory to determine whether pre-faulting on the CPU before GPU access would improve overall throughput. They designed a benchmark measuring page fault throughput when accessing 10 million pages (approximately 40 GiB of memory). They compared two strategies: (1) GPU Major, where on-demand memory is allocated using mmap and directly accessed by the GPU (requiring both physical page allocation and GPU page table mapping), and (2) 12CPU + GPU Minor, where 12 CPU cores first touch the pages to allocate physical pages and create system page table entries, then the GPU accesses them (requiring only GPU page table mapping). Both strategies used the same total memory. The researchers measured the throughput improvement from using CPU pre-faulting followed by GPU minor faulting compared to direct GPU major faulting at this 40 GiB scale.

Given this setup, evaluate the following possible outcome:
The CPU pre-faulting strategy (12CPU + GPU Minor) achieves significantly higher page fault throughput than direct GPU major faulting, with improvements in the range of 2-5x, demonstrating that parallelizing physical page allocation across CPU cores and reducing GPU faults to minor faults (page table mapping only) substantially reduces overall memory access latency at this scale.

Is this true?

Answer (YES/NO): YES